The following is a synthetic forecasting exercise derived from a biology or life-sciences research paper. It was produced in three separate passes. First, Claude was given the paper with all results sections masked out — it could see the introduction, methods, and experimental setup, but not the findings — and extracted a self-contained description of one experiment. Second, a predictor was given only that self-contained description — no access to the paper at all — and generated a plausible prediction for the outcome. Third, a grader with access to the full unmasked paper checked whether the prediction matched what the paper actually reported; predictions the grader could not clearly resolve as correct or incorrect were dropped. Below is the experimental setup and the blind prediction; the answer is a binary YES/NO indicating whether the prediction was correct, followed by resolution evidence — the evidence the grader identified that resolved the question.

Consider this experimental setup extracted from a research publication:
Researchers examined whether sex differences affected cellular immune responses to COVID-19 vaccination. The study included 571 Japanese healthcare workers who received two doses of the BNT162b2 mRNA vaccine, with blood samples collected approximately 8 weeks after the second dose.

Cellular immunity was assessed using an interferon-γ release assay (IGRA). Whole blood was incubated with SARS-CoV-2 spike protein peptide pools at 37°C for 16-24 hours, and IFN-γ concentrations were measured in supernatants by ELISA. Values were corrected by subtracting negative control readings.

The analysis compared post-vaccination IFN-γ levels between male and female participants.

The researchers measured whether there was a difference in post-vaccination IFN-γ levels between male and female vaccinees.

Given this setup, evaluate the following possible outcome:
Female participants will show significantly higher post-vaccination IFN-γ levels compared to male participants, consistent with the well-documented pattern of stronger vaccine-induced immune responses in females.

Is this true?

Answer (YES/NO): NO